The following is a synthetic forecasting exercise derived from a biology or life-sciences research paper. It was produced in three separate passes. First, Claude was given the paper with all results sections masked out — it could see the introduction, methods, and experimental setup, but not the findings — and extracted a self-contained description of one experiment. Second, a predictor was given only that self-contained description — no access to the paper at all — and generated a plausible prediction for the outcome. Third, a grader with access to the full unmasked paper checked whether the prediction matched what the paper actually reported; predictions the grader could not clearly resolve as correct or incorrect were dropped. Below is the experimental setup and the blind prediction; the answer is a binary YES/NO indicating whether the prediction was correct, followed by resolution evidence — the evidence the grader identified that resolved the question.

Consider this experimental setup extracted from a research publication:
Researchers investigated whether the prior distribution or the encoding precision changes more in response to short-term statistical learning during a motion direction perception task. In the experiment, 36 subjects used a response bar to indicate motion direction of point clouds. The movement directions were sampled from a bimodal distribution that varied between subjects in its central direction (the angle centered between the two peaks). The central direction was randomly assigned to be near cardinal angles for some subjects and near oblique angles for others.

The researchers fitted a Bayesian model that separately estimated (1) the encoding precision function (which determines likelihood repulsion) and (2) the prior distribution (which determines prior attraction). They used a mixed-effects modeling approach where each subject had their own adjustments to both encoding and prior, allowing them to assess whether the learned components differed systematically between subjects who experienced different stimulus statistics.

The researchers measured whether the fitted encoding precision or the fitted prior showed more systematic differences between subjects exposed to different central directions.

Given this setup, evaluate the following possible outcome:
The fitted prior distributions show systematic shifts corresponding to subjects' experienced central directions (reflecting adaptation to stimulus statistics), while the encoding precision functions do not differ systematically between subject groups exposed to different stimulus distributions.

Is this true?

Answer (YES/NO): YES